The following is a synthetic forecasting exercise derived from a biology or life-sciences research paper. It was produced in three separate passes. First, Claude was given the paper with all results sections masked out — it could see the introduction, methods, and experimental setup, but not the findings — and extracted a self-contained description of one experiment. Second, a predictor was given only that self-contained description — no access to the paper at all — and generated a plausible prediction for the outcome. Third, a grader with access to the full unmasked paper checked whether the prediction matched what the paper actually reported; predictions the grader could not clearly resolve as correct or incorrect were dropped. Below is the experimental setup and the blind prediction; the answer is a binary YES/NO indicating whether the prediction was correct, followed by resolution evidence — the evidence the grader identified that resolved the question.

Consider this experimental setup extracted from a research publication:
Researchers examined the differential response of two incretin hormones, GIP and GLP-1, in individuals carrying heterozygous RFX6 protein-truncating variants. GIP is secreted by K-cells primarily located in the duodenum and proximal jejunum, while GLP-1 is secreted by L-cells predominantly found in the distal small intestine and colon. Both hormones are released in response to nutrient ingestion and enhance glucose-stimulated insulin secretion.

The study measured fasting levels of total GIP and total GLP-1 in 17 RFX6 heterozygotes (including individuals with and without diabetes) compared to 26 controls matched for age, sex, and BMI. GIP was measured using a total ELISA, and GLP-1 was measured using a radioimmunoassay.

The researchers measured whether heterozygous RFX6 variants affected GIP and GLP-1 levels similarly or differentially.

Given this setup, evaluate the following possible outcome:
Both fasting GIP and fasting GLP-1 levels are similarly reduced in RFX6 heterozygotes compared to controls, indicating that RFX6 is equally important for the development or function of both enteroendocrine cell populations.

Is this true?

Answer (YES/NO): NO